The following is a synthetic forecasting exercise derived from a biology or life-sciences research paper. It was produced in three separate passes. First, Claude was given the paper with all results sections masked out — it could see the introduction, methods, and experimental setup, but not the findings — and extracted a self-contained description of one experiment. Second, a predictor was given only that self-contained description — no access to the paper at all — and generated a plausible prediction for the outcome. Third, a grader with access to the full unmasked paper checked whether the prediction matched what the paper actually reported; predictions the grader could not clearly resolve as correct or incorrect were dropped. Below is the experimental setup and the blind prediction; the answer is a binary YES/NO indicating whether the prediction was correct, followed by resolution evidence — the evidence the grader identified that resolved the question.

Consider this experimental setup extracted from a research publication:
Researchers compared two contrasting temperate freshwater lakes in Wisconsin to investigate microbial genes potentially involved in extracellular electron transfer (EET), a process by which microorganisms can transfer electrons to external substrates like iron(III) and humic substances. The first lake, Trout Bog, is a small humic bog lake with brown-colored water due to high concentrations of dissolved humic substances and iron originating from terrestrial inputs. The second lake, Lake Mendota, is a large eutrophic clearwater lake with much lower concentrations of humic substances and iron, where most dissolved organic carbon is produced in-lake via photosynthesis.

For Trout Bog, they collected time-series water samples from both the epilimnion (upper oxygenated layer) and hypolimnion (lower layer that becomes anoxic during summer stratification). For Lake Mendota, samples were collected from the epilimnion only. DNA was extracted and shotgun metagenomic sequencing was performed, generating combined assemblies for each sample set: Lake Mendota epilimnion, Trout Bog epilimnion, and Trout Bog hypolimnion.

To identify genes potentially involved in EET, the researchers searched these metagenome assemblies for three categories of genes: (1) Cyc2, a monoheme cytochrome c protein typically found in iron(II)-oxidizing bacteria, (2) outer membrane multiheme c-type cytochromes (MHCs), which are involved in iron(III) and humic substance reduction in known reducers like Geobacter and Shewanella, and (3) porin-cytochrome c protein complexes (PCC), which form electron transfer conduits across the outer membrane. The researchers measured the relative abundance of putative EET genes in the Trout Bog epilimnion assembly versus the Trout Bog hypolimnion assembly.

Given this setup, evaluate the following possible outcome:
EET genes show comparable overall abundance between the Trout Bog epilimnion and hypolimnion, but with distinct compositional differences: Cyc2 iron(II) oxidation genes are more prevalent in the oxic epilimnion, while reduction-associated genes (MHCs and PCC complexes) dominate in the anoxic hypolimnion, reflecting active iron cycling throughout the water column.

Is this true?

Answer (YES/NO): NO